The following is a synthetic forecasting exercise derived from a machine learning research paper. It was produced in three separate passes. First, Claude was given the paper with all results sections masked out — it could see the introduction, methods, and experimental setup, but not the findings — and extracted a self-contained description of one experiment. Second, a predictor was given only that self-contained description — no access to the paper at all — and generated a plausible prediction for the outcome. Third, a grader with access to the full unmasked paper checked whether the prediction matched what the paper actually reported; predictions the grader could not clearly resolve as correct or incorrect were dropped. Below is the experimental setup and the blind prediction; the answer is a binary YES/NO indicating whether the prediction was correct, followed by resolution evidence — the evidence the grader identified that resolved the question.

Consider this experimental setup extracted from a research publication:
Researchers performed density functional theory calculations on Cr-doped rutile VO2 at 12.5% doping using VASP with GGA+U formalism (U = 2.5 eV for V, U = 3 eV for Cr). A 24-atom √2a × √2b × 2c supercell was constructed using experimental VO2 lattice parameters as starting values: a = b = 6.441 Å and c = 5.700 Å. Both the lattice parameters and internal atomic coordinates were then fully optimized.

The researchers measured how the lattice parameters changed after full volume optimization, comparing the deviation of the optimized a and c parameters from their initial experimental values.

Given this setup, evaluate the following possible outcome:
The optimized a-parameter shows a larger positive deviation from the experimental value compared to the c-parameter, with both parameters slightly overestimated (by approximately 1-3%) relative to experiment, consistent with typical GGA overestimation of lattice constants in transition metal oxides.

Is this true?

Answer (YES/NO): NO